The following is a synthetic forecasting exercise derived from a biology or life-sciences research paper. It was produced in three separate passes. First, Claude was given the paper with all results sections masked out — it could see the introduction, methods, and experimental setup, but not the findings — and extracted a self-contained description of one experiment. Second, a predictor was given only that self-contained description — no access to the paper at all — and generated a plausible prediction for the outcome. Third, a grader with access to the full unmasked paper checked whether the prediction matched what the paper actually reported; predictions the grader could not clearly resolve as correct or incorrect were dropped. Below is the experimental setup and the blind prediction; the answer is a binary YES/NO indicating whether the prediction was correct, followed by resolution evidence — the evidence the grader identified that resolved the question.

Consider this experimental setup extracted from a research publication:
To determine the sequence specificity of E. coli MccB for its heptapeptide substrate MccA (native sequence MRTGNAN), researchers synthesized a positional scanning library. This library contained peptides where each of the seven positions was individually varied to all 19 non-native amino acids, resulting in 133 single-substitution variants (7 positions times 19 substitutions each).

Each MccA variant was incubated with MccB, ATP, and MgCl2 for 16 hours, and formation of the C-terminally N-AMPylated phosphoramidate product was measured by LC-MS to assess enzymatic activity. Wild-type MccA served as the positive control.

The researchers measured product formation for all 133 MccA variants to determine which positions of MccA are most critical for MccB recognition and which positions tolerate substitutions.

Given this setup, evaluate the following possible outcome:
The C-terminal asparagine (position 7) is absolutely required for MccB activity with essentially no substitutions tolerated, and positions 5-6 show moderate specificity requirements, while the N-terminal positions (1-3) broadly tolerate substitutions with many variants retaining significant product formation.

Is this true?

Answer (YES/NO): NO